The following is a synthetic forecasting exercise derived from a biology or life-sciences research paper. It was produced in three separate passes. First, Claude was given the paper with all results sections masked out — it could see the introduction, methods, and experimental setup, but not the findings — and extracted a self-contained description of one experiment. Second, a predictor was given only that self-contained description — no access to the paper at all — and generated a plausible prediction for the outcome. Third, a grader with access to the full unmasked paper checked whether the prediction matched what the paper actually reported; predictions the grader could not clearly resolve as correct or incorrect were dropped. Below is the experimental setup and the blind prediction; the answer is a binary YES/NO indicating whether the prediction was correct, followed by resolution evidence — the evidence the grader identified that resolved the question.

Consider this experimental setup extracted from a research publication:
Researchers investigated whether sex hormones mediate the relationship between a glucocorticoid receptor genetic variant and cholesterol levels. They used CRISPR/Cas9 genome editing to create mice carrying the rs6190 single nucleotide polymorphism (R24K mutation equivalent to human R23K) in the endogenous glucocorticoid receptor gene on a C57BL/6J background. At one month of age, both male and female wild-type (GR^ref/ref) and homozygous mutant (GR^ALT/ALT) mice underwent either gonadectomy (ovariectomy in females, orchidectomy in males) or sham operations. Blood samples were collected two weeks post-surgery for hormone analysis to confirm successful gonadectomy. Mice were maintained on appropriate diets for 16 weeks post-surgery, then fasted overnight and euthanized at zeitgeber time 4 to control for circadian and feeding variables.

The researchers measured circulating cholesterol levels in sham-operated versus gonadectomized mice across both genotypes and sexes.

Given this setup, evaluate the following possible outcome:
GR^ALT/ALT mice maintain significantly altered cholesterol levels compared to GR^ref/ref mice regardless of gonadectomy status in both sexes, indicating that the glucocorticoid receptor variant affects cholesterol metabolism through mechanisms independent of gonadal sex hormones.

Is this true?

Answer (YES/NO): NO